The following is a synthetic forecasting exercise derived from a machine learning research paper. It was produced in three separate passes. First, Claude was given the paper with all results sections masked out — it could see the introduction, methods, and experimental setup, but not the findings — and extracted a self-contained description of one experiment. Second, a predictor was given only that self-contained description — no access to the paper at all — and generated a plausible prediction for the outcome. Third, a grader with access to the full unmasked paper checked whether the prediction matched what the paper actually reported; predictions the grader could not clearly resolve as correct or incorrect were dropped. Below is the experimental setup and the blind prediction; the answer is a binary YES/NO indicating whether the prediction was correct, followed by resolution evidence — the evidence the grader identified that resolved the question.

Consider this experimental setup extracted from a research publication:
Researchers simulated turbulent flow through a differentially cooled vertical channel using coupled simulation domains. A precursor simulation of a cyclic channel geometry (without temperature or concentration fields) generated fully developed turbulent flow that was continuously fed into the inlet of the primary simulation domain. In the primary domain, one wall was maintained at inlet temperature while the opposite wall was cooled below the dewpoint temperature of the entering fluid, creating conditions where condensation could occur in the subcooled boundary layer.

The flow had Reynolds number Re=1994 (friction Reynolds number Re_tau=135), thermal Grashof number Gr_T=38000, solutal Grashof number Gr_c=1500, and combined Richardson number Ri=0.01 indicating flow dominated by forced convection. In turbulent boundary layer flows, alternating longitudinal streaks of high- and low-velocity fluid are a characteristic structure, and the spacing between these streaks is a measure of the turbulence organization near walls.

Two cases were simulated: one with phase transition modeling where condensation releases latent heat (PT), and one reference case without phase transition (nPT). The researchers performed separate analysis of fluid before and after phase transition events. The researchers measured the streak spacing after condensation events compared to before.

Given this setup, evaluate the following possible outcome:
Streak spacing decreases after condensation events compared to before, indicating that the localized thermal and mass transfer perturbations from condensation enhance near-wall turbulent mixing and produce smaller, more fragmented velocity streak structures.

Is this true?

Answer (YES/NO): NO